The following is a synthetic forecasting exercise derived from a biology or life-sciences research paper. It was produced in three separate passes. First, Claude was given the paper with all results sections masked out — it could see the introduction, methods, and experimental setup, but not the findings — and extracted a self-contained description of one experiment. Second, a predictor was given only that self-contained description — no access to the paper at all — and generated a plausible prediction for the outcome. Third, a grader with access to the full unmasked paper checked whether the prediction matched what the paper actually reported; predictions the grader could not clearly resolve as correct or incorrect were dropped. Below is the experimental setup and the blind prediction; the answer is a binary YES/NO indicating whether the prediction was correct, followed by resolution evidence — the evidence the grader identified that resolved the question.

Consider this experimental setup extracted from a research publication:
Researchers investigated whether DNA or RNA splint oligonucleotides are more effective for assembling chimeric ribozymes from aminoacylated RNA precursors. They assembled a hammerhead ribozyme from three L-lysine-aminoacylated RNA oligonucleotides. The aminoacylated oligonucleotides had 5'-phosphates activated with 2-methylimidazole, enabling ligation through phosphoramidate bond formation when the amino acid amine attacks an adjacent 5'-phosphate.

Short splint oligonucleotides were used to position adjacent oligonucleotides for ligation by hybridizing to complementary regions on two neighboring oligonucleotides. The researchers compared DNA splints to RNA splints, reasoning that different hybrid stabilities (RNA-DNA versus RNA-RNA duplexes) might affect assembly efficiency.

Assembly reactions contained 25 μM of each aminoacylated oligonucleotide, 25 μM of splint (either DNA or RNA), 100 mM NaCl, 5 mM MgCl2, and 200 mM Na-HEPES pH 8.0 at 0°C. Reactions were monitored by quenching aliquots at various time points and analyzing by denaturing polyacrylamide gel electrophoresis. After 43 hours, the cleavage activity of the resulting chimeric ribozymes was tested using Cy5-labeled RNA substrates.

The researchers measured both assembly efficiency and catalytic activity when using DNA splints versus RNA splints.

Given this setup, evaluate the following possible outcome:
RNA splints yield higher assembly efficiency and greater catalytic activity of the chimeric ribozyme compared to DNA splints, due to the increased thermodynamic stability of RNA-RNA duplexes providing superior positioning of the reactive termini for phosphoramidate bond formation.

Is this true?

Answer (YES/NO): NO